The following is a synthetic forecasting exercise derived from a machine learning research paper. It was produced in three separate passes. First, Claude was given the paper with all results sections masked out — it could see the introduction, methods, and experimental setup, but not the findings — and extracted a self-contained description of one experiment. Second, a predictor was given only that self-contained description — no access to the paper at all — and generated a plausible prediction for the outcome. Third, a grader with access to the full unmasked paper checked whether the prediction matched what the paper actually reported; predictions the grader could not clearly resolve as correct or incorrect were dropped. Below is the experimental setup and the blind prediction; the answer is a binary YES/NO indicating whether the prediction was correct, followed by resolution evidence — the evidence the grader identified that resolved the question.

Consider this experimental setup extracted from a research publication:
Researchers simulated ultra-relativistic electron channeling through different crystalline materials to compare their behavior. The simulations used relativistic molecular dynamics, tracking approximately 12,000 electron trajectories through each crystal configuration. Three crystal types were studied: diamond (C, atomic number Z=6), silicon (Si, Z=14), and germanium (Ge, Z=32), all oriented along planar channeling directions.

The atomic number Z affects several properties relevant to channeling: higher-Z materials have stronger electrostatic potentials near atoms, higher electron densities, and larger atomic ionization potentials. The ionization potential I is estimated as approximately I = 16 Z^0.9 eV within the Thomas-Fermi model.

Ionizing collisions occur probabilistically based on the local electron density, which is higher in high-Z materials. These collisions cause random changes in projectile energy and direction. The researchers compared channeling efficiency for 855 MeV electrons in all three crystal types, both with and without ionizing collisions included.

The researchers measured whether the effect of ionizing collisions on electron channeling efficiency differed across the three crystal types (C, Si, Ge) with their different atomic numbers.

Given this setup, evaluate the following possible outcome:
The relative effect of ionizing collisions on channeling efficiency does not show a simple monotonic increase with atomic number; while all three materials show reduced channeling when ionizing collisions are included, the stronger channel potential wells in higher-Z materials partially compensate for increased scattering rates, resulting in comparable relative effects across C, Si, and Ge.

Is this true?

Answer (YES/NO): NO